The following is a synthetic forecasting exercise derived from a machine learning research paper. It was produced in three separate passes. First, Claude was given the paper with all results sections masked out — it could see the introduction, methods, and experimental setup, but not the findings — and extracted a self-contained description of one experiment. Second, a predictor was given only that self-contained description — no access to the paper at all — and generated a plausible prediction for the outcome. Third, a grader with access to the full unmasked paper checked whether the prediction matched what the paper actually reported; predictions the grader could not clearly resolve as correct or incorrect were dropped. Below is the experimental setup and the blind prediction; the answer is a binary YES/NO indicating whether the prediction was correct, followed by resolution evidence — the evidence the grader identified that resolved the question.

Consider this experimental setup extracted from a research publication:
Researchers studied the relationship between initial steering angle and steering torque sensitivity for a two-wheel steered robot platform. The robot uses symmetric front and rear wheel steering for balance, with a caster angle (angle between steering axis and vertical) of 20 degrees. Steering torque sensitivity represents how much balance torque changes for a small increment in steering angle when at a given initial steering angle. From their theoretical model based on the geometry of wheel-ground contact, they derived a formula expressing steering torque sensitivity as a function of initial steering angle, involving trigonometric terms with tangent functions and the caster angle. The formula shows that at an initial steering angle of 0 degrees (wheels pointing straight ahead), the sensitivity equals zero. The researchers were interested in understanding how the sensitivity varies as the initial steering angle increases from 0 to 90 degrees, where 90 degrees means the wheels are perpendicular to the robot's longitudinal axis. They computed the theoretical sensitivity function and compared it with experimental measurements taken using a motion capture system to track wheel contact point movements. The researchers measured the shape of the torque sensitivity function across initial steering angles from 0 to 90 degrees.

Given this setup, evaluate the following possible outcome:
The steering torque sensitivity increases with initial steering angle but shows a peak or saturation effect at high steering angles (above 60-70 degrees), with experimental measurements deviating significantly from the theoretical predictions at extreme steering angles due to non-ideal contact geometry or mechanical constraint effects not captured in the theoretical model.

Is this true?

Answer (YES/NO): NO